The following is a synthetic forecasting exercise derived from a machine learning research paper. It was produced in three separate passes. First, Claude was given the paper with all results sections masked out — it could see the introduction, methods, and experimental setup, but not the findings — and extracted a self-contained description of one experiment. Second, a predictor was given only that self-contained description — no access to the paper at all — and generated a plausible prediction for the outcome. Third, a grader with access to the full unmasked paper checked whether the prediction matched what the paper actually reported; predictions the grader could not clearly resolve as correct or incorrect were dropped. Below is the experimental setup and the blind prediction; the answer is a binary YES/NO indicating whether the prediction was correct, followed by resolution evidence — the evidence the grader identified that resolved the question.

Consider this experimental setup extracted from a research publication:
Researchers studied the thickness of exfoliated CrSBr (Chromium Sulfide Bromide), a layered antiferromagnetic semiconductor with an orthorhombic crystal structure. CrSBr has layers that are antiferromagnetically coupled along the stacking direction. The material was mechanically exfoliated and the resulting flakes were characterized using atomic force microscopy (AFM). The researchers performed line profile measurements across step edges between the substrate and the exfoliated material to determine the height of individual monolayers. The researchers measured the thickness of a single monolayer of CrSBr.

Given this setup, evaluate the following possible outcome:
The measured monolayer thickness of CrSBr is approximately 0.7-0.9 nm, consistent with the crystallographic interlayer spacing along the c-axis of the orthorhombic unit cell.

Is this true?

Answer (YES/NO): NO